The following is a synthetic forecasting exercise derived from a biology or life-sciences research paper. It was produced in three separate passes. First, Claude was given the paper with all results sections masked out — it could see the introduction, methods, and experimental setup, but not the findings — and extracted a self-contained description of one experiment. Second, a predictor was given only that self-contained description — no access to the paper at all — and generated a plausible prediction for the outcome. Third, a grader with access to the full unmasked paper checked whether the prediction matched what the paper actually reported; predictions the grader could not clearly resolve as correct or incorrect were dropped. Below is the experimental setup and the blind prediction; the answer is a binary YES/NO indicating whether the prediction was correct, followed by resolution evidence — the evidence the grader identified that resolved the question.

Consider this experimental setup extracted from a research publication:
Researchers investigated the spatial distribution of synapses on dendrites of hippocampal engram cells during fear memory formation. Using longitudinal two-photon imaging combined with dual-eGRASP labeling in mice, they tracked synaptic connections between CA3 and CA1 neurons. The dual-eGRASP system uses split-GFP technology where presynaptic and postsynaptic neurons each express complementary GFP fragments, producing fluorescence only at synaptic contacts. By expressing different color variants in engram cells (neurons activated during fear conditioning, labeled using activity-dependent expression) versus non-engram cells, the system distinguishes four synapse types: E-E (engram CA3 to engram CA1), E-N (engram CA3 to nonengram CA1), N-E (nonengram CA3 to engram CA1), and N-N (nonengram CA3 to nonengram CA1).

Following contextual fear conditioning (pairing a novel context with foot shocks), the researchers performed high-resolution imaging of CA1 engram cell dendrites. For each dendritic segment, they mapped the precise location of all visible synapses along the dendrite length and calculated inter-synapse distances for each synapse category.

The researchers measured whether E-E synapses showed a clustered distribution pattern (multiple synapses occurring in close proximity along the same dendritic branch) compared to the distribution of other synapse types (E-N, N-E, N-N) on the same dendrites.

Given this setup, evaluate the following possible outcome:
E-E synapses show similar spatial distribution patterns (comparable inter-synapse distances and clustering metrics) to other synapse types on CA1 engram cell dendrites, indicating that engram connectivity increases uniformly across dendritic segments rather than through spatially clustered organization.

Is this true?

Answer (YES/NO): NO